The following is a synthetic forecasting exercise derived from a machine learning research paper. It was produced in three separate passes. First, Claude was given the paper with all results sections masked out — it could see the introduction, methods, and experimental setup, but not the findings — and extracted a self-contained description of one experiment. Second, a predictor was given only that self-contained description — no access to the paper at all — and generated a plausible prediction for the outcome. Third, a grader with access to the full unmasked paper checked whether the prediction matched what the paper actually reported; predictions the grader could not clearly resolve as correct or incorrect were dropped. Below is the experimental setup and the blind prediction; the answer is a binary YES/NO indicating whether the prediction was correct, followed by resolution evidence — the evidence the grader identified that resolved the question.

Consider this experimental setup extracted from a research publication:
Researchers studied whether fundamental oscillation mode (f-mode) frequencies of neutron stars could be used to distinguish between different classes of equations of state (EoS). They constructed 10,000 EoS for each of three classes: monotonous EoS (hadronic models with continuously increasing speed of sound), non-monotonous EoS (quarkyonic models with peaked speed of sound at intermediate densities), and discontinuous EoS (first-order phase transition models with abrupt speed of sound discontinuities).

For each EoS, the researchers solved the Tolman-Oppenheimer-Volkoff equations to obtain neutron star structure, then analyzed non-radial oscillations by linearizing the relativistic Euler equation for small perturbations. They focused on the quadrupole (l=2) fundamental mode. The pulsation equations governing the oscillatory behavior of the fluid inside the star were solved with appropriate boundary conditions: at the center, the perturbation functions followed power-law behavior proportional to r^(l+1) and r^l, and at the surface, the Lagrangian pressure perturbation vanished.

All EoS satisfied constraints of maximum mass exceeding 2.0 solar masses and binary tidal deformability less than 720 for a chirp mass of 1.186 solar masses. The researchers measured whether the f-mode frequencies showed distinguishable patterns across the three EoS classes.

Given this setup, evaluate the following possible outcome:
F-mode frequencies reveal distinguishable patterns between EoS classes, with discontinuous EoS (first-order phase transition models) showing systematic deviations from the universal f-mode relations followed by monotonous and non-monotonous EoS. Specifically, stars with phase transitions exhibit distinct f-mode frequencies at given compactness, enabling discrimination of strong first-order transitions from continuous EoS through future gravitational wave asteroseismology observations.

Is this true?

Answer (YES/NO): NO